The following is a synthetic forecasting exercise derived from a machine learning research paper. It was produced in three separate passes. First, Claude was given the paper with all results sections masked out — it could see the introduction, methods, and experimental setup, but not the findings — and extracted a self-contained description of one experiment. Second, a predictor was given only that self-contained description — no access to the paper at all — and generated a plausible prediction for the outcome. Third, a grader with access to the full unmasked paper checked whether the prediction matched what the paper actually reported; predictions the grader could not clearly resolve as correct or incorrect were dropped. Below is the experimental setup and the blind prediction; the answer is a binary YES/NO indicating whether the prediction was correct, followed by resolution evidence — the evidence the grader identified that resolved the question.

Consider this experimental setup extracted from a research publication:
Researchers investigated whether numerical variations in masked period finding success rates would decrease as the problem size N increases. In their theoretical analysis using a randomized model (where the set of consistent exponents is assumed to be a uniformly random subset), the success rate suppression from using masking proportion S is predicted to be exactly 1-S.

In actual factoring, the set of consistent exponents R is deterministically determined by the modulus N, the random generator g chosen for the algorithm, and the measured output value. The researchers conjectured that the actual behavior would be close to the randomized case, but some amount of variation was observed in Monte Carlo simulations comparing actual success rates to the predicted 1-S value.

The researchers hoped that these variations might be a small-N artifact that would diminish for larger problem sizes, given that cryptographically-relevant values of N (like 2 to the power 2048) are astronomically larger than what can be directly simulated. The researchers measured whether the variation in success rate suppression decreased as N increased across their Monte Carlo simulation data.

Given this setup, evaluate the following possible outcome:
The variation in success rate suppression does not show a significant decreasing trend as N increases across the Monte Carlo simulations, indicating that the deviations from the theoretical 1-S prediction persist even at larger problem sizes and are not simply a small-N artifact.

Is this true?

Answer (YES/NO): YES